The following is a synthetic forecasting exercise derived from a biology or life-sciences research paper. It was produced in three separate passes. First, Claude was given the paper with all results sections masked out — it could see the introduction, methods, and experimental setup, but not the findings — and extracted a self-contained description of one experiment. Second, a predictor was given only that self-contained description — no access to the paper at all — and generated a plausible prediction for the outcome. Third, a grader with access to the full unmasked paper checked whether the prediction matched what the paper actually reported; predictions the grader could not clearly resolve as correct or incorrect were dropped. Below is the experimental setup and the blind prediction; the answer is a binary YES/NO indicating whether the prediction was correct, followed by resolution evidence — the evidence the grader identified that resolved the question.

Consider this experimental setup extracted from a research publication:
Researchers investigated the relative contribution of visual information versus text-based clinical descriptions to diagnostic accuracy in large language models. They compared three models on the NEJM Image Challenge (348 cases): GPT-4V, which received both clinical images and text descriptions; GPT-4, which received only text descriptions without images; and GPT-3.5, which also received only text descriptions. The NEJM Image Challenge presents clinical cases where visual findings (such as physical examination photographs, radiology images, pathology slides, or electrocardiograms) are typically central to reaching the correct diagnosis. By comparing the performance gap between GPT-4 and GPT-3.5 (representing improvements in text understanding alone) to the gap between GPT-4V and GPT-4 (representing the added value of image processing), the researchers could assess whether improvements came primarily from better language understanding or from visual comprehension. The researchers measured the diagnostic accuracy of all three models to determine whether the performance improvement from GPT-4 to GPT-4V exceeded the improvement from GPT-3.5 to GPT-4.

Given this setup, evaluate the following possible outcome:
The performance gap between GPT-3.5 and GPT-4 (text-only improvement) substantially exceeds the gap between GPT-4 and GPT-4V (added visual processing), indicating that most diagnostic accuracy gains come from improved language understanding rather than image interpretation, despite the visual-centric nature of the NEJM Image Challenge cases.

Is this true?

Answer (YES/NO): YES